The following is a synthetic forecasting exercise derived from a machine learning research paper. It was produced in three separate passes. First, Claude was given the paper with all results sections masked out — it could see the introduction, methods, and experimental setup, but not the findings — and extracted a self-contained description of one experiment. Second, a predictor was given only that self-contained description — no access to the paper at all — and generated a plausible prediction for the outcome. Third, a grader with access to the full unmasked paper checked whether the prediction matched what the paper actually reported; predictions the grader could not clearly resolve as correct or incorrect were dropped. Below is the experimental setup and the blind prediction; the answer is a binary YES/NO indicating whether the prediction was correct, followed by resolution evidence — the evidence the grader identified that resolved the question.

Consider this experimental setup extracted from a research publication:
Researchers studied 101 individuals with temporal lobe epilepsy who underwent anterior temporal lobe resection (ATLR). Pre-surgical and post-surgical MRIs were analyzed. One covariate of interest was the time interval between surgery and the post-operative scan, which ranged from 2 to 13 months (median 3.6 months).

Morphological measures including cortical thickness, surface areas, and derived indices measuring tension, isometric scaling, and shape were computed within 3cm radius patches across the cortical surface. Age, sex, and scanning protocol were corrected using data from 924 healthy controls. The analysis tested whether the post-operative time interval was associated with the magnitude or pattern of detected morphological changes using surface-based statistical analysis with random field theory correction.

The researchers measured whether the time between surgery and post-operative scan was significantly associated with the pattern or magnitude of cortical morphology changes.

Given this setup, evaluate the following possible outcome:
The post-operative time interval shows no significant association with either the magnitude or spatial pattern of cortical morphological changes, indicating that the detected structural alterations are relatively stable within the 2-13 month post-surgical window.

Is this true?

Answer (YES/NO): YES